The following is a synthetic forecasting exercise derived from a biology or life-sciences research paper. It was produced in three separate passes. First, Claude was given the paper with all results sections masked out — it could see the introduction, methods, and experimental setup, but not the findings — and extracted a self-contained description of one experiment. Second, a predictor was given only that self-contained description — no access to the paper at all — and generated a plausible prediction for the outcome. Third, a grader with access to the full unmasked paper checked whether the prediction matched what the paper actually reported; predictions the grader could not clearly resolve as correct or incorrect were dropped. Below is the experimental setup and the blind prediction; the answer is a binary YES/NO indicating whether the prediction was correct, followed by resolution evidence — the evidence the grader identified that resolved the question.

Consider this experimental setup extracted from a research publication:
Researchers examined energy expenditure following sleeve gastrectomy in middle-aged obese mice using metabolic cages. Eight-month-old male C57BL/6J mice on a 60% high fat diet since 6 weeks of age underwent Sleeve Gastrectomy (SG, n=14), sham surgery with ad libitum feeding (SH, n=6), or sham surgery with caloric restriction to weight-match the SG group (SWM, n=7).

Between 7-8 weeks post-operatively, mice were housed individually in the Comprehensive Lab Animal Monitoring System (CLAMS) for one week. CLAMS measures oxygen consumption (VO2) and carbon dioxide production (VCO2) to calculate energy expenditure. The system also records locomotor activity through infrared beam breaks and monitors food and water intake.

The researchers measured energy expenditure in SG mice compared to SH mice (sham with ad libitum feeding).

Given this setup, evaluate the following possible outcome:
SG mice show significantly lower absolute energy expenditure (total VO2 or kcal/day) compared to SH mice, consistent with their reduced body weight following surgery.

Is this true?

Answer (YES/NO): YES